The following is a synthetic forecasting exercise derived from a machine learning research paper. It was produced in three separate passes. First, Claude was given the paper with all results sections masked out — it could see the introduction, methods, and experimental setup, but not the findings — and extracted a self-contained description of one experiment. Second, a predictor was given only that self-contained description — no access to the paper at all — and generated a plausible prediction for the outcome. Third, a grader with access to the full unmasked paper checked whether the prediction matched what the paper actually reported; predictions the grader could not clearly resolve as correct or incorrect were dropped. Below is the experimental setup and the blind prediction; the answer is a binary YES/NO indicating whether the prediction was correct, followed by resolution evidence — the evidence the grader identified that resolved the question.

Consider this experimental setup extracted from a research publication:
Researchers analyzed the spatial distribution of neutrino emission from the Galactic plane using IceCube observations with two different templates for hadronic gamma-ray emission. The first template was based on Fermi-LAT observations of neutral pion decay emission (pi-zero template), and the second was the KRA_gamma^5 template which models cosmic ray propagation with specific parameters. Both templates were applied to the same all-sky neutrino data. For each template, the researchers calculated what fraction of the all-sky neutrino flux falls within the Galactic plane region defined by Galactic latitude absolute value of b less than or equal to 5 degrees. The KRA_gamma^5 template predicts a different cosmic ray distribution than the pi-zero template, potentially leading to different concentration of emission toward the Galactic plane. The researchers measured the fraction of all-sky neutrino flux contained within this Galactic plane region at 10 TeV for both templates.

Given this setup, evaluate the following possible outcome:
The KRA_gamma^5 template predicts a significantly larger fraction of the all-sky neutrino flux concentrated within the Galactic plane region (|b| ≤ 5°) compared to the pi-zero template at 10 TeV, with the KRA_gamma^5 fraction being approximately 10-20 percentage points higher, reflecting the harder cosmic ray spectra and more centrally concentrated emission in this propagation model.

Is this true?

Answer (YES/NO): NO